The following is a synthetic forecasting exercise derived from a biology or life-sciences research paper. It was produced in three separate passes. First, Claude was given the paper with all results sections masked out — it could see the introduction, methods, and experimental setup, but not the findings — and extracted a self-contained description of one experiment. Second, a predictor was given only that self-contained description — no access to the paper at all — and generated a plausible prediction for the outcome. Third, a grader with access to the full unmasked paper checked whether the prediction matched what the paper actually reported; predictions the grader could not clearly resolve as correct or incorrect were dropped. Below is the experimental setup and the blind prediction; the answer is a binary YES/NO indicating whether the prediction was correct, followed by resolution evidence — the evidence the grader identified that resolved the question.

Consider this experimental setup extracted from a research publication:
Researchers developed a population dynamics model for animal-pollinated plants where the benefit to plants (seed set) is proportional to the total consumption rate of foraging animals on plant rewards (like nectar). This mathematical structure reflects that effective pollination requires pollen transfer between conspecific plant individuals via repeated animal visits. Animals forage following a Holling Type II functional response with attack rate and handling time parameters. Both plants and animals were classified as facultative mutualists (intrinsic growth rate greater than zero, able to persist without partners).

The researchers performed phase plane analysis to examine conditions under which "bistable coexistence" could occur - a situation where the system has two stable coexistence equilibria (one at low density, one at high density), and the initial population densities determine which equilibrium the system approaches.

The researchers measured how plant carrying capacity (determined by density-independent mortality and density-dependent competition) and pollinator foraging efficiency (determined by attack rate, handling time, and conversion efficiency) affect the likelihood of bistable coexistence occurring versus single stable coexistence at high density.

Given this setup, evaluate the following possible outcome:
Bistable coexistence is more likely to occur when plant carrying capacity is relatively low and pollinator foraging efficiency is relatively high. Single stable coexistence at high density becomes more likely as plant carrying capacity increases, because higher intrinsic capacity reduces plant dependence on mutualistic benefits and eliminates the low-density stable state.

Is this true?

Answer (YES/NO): NO